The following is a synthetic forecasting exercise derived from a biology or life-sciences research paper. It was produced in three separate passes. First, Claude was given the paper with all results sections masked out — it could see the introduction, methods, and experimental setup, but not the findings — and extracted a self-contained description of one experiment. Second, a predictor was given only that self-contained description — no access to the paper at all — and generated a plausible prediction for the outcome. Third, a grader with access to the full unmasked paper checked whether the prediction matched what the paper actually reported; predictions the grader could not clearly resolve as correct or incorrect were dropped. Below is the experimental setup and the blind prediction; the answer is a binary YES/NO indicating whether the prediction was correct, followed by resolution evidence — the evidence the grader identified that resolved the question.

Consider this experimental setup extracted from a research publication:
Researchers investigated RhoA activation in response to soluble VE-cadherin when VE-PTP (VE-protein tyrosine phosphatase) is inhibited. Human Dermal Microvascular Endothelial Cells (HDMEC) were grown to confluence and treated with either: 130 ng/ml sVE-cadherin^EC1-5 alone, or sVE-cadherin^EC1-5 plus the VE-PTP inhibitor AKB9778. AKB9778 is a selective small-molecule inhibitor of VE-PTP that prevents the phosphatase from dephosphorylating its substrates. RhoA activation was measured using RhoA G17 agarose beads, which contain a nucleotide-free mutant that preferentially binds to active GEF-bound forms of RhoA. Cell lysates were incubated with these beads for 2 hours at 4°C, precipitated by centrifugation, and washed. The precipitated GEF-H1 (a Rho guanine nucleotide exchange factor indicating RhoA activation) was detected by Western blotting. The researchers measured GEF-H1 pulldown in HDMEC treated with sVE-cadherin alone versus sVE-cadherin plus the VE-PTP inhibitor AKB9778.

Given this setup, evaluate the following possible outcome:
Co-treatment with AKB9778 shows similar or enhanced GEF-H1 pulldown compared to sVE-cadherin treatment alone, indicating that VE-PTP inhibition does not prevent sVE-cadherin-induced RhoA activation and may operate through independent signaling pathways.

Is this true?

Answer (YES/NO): NO